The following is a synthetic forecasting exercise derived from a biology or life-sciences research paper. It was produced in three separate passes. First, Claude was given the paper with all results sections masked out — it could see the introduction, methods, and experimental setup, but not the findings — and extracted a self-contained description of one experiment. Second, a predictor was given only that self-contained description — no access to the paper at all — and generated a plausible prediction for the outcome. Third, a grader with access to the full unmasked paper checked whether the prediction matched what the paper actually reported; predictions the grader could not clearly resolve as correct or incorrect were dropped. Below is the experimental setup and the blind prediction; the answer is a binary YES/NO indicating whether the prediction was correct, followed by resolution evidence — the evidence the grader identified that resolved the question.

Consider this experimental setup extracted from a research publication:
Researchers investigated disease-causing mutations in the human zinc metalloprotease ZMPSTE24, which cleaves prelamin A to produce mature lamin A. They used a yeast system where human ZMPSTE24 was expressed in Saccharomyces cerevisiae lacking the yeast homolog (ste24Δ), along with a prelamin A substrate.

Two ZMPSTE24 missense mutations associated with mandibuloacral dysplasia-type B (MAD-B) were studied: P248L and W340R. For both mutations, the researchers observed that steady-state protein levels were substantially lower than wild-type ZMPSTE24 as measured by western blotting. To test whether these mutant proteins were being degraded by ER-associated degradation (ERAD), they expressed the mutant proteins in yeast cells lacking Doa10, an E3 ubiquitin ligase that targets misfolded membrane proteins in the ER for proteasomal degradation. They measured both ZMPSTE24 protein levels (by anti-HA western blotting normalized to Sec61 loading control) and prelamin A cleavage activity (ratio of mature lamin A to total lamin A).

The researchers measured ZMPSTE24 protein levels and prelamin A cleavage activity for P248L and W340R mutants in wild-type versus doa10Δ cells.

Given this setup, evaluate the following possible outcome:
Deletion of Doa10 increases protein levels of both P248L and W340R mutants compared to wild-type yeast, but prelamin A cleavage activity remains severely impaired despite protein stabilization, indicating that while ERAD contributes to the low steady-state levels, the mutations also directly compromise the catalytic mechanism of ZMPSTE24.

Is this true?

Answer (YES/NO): NO